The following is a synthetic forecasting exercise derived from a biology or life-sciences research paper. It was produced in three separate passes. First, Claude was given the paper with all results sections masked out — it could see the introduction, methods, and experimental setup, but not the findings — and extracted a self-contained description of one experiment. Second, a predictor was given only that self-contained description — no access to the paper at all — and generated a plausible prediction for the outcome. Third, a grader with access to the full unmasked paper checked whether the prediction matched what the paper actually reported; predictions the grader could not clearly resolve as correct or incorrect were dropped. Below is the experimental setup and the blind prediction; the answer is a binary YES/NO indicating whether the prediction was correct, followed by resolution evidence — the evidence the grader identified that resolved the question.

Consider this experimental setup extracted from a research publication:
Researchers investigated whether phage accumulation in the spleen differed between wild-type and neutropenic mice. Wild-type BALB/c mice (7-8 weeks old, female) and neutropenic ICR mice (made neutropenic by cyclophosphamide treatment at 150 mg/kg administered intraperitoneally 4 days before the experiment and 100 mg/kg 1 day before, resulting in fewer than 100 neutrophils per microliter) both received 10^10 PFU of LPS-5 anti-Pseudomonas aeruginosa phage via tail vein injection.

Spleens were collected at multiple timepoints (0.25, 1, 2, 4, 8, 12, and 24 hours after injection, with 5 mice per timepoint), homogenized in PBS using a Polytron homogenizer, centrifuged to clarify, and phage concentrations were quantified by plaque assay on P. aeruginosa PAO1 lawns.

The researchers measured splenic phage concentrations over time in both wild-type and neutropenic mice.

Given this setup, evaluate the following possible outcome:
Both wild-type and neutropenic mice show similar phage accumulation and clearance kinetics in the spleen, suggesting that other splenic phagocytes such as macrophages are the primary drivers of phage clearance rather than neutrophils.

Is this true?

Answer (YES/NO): NO